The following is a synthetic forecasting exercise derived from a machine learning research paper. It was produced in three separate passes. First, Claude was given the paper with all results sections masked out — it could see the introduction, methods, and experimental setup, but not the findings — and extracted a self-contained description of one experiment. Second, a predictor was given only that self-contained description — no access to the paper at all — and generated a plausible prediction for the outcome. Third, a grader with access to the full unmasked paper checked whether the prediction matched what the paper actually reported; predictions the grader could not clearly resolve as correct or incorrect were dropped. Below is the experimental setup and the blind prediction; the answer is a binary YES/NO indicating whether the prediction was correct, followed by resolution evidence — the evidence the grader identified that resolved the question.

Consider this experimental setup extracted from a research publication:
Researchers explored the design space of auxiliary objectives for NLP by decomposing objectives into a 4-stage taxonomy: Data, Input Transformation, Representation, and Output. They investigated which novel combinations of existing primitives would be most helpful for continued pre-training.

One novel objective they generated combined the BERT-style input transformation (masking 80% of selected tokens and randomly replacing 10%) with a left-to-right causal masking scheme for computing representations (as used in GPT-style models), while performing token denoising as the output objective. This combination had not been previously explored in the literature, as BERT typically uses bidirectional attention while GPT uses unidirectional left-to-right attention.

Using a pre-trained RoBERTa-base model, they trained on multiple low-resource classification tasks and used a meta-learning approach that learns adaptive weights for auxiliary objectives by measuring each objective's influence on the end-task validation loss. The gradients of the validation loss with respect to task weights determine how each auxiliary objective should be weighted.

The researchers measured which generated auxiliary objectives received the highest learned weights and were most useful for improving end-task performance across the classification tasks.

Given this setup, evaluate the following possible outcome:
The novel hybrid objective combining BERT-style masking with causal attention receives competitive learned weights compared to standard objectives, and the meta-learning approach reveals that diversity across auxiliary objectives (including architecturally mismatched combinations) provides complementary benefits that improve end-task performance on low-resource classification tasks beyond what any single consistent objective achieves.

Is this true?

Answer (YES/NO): YES